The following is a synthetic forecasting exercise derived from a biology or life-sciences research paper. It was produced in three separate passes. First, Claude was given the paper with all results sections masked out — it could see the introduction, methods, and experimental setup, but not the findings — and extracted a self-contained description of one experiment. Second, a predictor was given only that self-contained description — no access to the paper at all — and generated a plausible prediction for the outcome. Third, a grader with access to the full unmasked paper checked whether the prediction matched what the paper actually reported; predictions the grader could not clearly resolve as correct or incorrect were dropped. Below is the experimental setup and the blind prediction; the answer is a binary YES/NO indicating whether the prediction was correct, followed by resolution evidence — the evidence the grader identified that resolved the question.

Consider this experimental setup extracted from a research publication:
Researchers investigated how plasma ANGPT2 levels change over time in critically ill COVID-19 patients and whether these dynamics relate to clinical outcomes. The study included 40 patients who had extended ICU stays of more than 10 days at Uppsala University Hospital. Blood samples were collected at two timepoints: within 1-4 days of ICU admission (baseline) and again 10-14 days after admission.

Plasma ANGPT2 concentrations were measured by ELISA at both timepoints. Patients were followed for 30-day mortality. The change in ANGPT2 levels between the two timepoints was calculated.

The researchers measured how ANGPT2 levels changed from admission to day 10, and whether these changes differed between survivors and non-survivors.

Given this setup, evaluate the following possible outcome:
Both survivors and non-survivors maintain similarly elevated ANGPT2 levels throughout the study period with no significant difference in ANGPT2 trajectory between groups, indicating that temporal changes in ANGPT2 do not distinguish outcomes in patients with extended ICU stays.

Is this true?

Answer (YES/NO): NO